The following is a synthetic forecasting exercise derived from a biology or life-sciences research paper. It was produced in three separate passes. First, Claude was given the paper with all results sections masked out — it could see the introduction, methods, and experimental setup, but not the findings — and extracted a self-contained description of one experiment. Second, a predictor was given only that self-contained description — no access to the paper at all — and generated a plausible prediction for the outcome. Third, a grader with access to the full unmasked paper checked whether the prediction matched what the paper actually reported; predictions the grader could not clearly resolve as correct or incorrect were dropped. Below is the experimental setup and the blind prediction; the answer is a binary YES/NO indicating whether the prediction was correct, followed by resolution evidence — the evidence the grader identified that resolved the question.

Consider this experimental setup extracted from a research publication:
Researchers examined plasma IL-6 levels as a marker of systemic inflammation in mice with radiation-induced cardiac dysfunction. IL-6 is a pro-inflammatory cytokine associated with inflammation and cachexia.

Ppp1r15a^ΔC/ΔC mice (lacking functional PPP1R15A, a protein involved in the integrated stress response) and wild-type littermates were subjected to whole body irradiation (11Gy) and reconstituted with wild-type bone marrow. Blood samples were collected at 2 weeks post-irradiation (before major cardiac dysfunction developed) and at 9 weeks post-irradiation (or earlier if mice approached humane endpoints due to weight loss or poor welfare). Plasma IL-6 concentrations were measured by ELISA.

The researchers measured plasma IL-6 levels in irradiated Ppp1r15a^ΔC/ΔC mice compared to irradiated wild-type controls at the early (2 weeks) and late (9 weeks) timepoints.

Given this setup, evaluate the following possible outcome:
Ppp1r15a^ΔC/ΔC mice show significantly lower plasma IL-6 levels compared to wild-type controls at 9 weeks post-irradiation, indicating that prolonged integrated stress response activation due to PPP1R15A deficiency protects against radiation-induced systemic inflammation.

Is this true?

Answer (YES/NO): NO